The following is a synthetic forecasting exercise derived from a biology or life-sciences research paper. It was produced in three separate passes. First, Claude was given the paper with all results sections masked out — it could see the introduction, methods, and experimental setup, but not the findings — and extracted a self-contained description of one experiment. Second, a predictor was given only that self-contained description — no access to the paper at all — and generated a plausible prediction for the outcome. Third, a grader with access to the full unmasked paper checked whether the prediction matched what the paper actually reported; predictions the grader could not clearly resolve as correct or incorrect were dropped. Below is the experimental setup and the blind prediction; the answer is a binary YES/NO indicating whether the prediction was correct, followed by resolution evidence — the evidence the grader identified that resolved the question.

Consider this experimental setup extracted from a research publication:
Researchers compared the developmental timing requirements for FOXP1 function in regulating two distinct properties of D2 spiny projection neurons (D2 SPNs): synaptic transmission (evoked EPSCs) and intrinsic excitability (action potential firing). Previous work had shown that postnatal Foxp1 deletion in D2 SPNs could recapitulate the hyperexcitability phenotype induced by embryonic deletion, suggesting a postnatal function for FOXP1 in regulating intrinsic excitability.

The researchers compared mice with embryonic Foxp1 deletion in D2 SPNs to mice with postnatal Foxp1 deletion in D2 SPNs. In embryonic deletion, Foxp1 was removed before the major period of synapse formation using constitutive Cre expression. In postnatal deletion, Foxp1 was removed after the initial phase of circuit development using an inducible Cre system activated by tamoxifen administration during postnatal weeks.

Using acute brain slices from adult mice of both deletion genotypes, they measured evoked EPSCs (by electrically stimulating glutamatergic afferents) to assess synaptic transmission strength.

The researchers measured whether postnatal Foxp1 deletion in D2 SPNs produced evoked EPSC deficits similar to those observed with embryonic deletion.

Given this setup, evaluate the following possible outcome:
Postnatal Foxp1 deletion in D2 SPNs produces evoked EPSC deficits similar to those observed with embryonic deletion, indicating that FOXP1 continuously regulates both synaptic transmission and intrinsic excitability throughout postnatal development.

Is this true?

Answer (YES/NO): YES